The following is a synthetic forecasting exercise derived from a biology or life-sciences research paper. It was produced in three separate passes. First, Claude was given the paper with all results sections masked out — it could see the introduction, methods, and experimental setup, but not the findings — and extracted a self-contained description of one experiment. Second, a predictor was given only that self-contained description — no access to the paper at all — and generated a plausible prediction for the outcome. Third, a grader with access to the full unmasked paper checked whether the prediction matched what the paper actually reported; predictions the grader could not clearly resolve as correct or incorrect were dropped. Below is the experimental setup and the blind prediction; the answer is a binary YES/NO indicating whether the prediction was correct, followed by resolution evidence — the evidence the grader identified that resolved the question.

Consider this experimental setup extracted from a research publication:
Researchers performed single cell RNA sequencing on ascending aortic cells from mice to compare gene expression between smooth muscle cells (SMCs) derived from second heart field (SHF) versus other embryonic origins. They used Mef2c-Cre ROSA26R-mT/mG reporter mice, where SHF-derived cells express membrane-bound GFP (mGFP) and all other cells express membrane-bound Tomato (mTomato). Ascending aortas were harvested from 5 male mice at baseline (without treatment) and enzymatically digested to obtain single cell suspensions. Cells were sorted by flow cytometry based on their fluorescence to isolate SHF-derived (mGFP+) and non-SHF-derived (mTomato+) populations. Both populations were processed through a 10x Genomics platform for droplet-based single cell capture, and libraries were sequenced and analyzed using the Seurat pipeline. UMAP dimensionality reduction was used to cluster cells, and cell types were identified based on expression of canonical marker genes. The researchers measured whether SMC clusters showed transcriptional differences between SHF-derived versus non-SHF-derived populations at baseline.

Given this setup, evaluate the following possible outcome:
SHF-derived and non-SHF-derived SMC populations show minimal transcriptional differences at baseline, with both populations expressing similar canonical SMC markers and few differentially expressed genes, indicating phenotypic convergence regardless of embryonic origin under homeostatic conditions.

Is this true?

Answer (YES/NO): NO